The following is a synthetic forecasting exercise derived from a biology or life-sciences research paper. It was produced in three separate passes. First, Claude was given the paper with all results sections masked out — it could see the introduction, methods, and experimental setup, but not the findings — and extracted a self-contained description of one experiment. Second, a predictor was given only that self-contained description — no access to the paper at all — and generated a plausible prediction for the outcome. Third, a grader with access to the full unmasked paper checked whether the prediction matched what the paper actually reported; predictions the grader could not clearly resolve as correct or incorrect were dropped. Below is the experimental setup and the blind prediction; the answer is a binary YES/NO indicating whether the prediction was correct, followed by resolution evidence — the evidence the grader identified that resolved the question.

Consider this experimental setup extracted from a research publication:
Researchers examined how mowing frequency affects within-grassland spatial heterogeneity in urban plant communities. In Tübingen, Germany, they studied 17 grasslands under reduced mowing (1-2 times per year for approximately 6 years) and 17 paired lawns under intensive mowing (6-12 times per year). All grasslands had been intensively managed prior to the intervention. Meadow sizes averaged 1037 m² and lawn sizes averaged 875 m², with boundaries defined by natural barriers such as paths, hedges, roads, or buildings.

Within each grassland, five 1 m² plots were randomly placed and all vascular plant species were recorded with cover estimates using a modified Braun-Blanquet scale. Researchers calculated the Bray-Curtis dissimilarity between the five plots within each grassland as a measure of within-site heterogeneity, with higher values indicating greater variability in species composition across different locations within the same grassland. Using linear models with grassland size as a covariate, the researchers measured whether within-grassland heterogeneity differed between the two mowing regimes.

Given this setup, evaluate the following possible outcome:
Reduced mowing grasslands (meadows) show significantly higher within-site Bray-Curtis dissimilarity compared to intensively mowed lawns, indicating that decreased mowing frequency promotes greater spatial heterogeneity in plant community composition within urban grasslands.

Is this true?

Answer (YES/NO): YES